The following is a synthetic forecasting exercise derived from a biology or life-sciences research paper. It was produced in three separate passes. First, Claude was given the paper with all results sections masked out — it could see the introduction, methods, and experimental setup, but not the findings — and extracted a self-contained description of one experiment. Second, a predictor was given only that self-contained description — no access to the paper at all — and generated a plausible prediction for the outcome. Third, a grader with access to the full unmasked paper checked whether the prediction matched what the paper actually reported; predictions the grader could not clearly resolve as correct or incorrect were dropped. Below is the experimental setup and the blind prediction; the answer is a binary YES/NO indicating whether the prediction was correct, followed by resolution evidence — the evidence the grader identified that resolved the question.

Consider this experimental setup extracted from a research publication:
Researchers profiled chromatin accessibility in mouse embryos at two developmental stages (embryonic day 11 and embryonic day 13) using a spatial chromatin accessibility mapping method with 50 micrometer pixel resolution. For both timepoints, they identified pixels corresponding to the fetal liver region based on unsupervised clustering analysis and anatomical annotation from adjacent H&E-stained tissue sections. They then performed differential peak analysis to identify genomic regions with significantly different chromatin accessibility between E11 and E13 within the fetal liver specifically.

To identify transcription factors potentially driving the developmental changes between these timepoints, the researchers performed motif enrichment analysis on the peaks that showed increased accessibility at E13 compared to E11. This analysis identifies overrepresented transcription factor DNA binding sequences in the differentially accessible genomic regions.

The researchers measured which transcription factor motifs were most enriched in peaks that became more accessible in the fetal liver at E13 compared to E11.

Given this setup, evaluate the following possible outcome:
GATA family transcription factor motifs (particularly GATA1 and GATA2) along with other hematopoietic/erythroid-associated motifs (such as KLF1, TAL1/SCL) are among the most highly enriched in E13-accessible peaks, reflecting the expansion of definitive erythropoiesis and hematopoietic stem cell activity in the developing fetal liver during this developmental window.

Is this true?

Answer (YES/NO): NO